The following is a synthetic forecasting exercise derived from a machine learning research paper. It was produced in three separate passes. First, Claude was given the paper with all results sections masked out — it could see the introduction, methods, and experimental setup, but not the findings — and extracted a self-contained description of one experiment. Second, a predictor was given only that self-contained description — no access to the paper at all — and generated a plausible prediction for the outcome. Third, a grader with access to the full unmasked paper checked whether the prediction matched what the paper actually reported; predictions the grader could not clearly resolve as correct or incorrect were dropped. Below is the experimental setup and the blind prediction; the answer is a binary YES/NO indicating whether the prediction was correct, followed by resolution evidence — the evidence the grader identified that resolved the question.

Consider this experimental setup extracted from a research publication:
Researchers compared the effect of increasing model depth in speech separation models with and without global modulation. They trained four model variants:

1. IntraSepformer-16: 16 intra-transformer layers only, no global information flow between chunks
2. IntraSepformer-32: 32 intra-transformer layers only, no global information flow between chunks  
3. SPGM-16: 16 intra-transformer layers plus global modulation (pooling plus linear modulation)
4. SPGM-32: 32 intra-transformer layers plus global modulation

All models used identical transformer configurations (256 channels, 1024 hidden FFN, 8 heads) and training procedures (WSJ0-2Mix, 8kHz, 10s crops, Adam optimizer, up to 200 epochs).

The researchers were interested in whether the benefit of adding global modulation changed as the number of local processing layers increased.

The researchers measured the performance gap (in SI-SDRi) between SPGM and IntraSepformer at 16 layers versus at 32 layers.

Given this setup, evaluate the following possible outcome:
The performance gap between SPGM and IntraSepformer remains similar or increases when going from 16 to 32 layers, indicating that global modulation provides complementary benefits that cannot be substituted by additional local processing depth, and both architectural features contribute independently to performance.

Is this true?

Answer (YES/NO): YES